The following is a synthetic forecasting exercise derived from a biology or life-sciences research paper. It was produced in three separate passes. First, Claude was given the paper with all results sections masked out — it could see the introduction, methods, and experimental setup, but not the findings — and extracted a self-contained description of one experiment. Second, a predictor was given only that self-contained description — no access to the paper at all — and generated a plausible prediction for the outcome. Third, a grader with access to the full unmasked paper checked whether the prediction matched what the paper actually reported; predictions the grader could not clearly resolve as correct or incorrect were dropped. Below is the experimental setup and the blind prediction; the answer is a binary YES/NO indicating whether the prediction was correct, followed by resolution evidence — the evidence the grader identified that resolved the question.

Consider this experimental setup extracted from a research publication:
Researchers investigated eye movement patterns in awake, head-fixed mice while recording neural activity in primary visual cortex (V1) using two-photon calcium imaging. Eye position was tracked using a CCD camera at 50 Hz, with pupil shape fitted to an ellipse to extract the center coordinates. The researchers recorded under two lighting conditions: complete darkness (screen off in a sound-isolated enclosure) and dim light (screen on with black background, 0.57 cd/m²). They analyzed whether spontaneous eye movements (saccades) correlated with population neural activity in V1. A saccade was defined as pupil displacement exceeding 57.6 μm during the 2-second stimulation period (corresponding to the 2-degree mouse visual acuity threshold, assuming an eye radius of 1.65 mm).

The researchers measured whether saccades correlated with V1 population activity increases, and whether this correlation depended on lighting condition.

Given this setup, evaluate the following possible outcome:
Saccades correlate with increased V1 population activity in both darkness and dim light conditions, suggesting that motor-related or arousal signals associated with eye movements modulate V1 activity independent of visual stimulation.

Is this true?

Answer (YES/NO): NO